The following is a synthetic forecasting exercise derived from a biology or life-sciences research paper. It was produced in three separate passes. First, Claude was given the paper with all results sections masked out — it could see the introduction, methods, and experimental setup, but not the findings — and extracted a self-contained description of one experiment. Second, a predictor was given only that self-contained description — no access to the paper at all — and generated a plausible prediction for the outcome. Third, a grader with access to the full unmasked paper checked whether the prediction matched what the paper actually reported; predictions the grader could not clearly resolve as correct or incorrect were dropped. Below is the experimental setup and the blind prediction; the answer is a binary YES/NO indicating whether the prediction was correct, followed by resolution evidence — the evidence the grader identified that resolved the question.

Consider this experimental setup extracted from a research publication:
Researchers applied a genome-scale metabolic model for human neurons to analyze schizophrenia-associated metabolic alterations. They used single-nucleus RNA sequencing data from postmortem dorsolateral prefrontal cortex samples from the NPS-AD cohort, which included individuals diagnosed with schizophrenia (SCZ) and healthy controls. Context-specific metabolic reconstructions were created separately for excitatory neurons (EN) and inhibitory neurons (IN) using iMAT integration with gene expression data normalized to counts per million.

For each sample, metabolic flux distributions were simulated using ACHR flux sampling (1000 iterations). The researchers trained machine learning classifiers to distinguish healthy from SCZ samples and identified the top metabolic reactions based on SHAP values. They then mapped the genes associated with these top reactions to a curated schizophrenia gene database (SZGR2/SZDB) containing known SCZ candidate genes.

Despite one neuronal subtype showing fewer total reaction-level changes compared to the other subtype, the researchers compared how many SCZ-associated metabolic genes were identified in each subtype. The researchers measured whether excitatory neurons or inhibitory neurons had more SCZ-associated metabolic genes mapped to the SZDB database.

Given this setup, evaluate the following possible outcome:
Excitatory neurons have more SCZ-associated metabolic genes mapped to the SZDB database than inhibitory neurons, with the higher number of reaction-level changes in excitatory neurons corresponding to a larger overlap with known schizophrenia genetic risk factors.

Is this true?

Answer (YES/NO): NO